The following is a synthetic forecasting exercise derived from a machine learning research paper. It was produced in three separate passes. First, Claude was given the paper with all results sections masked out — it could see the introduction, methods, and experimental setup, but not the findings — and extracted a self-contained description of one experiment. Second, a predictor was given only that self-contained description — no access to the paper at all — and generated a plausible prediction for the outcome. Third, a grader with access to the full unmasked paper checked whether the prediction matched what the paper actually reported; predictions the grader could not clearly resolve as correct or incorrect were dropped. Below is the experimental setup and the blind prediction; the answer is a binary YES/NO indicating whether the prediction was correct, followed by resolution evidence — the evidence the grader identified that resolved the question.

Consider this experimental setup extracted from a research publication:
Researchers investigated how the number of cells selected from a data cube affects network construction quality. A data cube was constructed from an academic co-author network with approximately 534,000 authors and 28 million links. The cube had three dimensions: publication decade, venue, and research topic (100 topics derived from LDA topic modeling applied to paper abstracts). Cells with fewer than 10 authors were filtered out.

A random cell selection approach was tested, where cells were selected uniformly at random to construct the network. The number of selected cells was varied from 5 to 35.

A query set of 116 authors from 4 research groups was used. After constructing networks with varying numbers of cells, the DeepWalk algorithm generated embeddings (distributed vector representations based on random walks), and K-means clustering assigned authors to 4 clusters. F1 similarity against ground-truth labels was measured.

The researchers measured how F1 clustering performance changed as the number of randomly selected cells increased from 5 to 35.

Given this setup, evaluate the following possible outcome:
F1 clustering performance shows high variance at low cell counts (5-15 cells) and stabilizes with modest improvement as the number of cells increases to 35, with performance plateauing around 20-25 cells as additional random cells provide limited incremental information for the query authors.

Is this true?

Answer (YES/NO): NO